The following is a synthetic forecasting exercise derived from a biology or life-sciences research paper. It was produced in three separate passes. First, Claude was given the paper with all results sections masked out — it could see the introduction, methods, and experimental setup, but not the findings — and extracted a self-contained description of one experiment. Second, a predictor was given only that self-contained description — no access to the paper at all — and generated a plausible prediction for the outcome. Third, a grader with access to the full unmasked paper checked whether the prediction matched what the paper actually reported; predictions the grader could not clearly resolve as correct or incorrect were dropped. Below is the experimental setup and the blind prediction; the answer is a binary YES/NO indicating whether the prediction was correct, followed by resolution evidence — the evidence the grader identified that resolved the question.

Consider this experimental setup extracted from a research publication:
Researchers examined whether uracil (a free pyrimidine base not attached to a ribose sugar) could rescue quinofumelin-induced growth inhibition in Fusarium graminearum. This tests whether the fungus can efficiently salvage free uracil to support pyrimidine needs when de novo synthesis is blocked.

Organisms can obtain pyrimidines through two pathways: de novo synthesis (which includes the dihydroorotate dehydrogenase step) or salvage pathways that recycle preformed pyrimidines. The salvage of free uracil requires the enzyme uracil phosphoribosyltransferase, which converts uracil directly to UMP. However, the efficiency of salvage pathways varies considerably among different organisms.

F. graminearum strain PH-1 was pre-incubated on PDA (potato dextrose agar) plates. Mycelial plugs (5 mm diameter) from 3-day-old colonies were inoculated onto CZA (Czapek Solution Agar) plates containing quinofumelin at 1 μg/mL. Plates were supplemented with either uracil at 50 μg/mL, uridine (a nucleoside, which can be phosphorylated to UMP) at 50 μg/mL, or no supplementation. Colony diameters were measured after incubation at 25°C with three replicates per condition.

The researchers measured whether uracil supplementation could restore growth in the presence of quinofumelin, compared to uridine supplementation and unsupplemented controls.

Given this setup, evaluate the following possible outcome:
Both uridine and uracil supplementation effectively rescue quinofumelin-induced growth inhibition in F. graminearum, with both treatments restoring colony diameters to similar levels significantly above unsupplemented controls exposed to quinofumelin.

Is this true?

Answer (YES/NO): YES